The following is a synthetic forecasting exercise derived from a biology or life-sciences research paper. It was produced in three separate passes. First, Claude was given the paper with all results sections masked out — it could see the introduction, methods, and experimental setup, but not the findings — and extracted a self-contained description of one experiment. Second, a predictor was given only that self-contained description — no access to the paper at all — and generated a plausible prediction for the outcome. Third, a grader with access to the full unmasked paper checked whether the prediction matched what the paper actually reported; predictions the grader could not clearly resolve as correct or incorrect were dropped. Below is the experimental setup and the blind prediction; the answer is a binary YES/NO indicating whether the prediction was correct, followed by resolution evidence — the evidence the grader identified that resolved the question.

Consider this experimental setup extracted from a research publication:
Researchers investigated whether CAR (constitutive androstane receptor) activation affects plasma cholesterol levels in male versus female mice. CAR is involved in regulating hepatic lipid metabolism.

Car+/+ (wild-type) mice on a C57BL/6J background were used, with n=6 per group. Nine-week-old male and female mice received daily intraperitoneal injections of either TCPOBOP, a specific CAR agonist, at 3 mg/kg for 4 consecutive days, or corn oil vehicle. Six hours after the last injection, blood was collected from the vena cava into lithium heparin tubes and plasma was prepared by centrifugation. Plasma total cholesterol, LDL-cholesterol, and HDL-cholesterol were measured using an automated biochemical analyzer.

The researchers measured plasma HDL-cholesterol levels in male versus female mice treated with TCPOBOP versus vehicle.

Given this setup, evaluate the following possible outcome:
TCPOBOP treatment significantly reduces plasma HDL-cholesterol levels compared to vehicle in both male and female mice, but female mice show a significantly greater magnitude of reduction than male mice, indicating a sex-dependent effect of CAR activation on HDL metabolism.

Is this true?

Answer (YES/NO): NO